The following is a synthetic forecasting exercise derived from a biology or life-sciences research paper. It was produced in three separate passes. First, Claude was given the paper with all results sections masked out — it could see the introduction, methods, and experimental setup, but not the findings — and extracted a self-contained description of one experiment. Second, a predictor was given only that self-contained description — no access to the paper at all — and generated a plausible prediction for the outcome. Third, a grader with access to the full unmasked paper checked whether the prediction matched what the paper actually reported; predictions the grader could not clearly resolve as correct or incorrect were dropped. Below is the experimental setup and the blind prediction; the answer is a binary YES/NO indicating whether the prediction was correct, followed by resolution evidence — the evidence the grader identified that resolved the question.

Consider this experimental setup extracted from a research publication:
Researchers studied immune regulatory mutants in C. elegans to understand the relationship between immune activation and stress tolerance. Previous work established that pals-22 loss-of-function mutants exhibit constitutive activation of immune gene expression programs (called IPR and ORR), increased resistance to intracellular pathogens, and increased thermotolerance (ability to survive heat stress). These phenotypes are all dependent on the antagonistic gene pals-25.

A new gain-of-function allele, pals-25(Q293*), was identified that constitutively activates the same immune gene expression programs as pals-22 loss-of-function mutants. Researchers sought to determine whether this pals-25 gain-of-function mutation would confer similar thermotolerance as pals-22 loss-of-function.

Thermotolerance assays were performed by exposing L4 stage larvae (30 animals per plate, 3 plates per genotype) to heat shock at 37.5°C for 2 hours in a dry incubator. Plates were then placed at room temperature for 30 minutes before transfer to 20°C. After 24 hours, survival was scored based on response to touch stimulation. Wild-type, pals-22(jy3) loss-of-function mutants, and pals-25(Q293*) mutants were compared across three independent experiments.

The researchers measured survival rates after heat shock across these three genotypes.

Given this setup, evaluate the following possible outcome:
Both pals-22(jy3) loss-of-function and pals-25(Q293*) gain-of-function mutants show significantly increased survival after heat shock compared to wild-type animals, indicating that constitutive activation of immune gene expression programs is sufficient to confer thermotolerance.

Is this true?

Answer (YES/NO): NO